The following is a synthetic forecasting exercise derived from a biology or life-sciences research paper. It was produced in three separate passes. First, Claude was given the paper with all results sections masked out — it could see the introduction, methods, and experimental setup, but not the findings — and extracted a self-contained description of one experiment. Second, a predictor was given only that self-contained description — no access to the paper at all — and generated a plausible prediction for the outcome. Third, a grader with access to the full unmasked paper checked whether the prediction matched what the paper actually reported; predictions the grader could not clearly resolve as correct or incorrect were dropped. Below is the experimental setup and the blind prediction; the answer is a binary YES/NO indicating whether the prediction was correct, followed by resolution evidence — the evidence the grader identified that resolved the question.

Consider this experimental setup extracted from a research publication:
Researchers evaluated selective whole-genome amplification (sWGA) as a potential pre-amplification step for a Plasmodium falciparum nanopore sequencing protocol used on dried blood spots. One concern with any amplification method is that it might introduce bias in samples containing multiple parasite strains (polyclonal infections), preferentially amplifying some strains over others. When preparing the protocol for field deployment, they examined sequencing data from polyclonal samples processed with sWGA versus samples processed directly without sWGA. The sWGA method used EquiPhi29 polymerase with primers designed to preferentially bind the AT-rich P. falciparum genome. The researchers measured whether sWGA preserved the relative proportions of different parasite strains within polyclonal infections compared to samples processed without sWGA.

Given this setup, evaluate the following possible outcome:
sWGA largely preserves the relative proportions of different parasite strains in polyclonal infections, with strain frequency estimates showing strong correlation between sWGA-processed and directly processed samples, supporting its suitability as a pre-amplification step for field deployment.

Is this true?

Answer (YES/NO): NO